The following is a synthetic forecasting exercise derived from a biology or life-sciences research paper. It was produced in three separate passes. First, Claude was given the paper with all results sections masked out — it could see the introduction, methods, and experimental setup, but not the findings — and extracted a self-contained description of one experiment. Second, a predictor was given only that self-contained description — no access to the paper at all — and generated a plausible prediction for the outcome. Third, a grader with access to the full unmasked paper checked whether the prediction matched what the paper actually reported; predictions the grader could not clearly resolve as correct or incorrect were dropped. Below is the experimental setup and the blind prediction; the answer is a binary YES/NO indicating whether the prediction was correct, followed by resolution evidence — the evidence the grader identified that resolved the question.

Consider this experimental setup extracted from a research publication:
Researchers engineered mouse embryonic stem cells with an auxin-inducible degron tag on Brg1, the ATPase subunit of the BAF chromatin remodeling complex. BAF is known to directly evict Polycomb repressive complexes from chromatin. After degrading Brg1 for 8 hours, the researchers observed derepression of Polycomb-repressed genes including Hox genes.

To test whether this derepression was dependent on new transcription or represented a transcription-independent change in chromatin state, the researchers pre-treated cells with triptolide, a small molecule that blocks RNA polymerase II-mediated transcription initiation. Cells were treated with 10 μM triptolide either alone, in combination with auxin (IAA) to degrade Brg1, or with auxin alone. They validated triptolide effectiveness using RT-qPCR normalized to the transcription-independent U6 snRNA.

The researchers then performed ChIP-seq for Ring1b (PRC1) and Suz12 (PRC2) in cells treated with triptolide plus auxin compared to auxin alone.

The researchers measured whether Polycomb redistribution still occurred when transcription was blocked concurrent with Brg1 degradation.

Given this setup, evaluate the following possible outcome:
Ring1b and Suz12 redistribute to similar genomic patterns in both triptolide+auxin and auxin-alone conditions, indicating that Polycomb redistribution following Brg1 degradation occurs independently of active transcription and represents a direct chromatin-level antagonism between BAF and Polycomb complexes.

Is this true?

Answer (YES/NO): YES